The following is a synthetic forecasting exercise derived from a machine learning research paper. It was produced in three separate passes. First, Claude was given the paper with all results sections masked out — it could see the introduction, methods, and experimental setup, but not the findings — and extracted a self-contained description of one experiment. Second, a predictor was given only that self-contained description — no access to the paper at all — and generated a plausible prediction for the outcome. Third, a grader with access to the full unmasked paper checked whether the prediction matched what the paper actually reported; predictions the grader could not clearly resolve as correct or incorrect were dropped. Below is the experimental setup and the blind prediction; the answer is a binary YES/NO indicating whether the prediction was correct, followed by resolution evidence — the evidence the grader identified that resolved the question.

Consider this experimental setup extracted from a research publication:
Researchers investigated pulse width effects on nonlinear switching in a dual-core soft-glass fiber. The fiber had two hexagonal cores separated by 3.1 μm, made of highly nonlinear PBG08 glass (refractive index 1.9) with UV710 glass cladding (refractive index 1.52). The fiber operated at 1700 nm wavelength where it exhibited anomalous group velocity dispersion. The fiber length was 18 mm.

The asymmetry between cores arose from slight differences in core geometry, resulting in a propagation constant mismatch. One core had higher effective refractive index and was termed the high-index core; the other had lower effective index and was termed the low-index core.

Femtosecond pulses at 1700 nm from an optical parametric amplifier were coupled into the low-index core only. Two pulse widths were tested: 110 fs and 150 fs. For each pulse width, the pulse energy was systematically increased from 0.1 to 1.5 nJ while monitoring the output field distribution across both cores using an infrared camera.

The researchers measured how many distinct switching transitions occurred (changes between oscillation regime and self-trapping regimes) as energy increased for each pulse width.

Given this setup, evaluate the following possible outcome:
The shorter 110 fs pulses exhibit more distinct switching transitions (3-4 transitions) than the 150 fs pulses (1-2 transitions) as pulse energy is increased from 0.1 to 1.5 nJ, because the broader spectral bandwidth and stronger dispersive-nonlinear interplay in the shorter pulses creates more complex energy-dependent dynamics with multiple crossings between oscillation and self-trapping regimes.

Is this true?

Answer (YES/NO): YES